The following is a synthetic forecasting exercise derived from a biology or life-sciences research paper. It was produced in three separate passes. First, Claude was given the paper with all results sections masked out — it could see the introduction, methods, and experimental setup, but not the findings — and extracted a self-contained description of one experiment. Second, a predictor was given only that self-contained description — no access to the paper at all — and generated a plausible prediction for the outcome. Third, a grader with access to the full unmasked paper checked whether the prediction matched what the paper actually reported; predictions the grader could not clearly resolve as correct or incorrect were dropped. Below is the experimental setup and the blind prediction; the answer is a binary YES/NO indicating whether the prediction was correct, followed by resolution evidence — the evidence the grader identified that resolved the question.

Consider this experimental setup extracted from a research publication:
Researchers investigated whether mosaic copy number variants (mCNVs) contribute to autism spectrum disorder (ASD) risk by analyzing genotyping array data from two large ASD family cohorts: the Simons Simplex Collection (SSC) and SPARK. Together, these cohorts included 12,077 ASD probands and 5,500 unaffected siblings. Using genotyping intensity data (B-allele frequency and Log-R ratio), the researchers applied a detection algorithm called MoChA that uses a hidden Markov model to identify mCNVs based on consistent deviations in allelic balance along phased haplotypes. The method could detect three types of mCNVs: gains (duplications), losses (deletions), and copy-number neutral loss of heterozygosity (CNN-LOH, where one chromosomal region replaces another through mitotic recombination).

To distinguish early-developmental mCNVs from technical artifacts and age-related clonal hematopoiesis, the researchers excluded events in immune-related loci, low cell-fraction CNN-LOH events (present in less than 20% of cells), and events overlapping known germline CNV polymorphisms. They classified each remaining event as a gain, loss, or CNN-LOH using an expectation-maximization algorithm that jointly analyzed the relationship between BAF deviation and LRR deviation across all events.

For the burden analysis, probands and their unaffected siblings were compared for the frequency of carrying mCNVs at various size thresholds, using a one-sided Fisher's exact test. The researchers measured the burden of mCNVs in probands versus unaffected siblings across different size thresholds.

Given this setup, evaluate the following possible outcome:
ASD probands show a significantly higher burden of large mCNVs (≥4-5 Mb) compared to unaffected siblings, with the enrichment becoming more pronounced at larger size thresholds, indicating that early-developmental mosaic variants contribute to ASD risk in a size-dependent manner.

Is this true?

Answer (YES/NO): YES